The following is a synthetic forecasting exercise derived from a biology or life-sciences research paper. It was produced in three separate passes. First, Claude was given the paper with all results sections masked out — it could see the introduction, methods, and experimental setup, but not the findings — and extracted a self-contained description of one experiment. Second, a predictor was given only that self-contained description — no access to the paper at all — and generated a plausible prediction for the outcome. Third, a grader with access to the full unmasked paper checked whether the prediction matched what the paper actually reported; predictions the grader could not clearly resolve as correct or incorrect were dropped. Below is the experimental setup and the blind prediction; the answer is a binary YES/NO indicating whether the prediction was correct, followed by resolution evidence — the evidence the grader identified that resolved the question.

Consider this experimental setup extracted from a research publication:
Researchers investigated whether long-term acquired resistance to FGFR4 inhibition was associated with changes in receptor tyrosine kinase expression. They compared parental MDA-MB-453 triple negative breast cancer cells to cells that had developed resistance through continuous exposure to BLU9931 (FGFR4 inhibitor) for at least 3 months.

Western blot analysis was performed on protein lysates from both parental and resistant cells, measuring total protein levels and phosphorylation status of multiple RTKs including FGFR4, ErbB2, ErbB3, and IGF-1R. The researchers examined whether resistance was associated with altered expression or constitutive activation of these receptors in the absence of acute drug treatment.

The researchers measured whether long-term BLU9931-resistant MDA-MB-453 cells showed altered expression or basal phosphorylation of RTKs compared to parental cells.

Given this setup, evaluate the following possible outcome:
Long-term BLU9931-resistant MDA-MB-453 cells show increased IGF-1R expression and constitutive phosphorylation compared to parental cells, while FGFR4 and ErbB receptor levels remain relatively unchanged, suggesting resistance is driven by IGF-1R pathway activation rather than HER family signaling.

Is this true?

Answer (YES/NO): NO